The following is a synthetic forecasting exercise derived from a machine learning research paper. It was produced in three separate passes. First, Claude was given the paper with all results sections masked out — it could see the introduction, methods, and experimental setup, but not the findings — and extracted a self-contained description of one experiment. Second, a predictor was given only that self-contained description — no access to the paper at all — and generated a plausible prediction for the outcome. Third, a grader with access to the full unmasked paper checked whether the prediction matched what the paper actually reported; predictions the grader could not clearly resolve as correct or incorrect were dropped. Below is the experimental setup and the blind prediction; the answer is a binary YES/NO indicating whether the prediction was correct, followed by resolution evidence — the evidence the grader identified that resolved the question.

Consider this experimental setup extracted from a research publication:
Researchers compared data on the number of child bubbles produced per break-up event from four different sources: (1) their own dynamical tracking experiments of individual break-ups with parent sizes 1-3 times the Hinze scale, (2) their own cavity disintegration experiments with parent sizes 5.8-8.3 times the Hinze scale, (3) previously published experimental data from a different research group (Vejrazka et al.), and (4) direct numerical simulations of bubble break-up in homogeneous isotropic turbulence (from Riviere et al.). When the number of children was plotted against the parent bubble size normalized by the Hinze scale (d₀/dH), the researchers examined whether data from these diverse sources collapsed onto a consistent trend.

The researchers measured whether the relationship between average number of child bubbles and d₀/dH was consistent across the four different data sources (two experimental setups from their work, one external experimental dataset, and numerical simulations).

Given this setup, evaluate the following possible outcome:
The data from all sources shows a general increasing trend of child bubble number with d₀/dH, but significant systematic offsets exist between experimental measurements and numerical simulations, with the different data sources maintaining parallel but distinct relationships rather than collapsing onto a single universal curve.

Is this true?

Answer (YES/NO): NO